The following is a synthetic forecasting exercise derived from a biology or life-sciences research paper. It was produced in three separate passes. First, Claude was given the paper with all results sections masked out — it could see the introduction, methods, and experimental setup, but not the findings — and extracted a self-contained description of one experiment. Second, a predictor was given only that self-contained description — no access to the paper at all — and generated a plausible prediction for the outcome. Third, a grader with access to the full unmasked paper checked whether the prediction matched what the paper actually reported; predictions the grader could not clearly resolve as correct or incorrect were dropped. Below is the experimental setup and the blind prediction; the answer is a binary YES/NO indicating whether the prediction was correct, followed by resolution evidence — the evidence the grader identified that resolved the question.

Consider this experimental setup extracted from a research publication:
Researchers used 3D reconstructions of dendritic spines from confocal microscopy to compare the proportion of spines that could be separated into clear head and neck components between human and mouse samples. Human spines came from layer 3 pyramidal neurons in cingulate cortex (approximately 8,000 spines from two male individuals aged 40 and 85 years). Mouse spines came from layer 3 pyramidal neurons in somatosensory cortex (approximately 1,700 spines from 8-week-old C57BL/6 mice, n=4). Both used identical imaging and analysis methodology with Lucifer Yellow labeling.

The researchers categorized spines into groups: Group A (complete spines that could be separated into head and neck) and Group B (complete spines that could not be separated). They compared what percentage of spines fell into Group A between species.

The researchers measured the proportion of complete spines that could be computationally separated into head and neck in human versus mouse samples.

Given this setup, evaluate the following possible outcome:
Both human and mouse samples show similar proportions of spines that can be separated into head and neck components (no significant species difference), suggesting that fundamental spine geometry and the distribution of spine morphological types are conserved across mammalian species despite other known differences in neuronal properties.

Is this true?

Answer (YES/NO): NO